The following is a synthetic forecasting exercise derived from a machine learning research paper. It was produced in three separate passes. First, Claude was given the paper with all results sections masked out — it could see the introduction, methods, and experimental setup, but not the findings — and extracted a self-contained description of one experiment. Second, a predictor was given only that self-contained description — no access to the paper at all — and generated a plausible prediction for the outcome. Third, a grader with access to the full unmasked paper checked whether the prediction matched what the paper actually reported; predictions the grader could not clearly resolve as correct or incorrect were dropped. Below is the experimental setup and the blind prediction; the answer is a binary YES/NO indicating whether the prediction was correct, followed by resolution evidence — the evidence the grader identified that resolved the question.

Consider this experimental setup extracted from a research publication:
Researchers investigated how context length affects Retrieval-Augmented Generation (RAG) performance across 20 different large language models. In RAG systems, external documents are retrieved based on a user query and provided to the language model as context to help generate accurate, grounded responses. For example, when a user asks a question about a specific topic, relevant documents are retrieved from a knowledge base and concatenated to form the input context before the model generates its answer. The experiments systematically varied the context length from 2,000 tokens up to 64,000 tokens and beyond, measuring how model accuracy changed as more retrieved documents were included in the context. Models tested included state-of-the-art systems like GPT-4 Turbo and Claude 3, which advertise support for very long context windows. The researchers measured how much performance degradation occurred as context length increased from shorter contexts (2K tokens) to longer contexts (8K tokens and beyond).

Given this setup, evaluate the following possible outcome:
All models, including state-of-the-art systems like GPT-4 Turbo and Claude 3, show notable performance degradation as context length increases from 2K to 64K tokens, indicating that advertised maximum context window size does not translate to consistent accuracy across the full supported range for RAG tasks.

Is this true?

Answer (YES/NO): YES